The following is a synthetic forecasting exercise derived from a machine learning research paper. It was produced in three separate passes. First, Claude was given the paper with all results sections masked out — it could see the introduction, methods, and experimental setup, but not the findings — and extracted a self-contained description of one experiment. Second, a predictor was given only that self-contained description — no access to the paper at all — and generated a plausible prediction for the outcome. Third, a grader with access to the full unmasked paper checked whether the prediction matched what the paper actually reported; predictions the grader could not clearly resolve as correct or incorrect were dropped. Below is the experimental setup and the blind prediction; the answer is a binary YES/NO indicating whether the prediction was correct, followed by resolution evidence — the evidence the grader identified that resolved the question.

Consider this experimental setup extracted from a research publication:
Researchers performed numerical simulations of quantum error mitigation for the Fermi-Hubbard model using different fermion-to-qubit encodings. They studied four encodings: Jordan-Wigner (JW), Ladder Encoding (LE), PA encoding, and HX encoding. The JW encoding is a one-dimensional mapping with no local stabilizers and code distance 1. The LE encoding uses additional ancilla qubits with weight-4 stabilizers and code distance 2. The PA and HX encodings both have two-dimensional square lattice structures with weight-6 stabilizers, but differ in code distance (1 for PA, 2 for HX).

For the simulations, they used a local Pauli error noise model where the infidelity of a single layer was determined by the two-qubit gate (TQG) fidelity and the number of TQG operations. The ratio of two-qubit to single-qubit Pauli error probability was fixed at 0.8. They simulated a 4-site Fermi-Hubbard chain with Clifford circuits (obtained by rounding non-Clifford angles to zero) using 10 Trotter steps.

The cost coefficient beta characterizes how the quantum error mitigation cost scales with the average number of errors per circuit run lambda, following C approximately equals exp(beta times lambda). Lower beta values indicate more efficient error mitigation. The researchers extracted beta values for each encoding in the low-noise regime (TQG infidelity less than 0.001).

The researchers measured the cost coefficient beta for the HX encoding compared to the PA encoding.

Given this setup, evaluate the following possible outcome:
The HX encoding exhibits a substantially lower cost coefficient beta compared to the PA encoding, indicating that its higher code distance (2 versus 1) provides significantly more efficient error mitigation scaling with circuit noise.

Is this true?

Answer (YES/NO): NO